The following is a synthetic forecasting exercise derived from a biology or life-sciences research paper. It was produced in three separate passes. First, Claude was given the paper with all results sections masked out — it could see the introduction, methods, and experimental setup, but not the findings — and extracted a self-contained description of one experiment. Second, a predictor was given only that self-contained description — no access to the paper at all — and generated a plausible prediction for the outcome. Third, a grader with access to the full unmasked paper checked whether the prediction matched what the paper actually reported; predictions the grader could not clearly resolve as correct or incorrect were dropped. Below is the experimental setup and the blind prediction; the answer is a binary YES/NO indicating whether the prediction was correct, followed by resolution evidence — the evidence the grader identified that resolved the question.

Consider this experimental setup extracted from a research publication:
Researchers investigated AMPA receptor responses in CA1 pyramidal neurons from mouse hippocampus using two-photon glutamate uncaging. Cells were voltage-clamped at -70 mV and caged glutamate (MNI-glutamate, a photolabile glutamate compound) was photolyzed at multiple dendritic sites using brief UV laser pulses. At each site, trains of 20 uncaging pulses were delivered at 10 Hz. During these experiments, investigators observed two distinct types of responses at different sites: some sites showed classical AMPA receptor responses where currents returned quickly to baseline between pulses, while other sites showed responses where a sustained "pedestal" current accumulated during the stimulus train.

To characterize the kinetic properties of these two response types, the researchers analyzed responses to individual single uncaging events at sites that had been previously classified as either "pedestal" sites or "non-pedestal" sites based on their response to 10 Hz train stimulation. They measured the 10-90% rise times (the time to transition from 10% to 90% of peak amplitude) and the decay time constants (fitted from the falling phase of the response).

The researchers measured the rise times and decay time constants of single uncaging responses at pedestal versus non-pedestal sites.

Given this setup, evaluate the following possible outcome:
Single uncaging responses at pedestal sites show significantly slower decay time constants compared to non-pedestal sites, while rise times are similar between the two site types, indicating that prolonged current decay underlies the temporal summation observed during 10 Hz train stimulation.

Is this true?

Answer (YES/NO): YES